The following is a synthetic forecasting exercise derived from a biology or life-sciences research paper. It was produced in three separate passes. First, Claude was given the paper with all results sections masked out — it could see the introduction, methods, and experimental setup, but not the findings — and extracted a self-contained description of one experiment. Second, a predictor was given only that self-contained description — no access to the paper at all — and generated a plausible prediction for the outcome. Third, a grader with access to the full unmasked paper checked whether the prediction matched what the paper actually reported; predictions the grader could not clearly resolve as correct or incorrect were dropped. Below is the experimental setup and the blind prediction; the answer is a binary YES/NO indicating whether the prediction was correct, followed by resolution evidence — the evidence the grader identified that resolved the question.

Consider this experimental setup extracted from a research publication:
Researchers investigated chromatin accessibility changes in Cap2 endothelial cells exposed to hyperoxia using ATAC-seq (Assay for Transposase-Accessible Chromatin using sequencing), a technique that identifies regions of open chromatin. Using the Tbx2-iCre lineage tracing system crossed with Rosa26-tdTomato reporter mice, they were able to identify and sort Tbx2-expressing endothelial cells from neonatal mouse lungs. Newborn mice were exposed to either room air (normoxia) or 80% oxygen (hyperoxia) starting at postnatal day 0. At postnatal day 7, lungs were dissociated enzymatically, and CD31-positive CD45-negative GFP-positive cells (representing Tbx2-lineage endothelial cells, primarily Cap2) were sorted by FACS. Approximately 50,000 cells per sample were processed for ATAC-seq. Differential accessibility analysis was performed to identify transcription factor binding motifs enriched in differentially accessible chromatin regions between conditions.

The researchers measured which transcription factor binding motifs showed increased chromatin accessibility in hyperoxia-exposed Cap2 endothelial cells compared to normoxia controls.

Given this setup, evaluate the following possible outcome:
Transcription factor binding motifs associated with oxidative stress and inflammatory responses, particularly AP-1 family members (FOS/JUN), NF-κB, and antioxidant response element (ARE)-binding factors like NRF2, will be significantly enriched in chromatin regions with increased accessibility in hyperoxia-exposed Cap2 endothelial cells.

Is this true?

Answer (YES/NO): NO